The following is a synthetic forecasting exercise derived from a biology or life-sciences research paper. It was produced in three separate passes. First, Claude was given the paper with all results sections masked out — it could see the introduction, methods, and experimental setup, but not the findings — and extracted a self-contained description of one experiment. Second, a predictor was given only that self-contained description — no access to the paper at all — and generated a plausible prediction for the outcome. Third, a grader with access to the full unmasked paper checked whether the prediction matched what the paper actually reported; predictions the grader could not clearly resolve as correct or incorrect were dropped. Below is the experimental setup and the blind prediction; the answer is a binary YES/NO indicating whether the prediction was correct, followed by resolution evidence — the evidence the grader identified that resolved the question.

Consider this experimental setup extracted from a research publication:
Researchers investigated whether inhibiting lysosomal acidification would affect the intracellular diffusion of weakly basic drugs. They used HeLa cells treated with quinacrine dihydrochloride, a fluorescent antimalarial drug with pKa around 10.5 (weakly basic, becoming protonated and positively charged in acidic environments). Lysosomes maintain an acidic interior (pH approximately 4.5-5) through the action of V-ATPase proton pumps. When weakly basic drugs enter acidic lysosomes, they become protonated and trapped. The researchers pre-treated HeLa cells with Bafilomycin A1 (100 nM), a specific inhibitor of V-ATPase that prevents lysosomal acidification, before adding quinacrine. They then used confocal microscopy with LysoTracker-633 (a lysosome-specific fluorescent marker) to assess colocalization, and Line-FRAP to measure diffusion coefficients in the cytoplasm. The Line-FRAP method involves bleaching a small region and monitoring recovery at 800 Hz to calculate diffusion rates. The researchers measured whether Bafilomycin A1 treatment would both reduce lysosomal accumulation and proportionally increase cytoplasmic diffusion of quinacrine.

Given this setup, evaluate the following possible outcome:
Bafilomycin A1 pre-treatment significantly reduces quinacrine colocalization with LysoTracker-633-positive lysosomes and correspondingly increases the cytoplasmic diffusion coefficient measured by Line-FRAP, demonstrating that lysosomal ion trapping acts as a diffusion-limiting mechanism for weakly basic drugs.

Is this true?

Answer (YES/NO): NO